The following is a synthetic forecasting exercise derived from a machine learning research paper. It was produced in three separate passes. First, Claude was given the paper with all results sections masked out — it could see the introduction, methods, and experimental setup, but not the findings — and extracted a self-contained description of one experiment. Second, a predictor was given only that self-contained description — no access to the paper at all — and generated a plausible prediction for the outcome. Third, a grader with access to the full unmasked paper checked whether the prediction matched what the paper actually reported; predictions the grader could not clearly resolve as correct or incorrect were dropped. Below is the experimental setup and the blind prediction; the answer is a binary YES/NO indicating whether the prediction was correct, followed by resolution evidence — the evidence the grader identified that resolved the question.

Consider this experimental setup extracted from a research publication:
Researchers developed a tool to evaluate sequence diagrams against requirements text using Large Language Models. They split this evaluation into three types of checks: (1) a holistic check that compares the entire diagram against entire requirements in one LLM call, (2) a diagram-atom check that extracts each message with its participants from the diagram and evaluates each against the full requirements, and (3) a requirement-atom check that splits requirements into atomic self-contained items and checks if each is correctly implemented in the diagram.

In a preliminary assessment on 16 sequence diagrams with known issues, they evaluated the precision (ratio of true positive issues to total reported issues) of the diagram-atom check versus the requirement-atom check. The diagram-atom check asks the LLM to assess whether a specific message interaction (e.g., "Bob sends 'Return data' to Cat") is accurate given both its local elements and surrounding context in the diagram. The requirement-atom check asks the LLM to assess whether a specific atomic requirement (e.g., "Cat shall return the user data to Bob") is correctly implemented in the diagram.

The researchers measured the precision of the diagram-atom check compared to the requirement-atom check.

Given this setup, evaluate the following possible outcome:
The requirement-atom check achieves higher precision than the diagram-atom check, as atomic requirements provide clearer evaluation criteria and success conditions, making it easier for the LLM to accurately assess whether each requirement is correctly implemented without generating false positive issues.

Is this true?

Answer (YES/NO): YES